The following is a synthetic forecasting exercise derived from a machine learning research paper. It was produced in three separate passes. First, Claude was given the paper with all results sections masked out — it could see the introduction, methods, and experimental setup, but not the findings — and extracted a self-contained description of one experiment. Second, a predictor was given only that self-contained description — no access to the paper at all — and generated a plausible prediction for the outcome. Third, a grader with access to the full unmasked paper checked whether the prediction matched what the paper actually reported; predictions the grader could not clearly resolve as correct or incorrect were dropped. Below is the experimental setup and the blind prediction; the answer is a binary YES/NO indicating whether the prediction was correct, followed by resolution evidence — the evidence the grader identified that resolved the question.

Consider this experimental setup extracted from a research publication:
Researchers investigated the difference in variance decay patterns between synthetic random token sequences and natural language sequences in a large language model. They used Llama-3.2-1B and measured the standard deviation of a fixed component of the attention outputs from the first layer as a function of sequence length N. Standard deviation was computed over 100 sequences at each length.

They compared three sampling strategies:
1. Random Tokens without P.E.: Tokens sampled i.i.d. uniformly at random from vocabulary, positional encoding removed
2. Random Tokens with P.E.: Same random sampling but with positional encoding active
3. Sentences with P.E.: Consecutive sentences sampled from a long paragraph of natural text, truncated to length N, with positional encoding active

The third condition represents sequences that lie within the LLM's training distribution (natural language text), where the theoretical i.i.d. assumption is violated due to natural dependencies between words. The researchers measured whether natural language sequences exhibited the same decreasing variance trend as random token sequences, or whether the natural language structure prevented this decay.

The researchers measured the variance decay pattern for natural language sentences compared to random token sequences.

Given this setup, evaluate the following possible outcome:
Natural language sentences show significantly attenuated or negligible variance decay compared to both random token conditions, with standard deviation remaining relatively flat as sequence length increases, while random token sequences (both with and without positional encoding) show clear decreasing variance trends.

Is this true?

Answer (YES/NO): NO